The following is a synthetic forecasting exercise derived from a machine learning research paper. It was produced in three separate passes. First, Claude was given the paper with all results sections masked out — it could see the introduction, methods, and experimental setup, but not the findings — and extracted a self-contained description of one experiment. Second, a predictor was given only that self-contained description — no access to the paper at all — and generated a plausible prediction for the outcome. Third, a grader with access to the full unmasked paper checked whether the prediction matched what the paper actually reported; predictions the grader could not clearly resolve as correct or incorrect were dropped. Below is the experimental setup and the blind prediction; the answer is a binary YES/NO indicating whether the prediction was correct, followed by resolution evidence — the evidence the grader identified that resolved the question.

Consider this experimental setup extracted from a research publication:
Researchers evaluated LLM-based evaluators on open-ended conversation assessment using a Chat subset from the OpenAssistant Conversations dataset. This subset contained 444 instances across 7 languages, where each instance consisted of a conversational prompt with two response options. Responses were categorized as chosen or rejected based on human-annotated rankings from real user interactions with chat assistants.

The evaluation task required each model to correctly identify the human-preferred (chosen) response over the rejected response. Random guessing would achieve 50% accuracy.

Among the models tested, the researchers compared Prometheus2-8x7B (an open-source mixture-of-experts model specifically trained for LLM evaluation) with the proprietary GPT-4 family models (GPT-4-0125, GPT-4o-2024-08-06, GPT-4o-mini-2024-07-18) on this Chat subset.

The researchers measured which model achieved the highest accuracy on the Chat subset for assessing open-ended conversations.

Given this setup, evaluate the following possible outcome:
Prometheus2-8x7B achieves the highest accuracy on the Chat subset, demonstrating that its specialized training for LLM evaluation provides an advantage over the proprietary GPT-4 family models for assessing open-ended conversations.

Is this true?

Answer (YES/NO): YES